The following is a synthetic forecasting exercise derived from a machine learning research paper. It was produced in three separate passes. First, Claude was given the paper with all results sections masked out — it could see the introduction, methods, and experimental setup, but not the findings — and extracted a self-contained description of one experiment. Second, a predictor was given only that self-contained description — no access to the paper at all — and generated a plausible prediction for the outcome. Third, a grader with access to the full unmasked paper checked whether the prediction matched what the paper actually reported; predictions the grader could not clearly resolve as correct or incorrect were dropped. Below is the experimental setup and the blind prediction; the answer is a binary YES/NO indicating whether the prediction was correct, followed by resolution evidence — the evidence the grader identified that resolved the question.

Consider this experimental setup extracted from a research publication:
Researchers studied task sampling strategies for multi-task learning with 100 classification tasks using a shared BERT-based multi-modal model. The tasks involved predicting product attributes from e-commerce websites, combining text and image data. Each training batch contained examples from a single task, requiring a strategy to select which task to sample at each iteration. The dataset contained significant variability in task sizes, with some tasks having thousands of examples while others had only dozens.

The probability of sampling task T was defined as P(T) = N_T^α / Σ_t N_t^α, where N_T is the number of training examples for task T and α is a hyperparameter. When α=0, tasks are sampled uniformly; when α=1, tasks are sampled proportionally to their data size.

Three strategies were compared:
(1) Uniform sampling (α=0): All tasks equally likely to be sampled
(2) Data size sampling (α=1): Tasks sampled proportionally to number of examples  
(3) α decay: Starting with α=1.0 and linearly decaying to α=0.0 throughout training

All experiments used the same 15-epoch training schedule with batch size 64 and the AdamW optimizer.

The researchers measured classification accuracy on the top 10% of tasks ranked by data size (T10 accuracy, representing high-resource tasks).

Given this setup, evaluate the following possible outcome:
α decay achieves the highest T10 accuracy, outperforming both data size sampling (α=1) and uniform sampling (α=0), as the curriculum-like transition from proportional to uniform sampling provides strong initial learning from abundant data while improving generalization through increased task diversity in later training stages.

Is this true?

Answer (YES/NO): YES